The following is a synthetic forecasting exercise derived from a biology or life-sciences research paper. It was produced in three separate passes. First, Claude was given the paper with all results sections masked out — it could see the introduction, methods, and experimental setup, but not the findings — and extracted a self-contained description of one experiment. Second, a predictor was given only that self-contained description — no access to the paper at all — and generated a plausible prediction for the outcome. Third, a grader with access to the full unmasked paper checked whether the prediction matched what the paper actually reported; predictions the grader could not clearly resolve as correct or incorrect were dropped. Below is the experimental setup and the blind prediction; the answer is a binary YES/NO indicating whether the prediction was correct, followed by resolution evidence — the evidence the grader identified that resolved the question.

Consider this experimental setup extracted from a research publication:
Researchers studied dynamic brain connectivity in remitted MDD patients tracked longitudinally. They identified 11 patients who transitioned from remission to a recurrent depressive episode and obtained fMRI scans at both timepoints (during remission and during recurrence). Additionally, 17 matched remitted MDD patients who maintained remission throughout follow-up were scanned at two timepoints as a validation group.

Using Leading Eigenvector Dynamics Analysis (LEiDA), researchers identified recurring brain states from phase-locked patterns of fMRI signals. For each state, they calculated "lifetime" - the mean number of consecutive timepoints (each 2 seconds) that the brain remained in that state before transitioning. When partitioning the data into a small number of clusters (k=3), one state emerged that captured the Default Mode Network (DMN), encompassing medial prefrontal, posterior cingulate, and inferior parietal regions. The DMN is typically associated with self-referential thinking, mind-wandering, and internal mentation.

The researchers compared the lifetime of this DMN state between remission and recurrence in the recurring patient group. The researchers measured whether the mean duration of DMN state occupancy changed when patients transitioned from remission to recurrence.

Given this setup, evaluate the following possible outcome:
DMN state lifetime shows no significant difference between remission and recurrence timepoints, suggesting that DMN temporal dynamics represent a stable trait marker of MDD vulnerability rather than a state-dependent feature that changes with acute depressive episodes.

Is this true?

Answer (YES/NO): NO